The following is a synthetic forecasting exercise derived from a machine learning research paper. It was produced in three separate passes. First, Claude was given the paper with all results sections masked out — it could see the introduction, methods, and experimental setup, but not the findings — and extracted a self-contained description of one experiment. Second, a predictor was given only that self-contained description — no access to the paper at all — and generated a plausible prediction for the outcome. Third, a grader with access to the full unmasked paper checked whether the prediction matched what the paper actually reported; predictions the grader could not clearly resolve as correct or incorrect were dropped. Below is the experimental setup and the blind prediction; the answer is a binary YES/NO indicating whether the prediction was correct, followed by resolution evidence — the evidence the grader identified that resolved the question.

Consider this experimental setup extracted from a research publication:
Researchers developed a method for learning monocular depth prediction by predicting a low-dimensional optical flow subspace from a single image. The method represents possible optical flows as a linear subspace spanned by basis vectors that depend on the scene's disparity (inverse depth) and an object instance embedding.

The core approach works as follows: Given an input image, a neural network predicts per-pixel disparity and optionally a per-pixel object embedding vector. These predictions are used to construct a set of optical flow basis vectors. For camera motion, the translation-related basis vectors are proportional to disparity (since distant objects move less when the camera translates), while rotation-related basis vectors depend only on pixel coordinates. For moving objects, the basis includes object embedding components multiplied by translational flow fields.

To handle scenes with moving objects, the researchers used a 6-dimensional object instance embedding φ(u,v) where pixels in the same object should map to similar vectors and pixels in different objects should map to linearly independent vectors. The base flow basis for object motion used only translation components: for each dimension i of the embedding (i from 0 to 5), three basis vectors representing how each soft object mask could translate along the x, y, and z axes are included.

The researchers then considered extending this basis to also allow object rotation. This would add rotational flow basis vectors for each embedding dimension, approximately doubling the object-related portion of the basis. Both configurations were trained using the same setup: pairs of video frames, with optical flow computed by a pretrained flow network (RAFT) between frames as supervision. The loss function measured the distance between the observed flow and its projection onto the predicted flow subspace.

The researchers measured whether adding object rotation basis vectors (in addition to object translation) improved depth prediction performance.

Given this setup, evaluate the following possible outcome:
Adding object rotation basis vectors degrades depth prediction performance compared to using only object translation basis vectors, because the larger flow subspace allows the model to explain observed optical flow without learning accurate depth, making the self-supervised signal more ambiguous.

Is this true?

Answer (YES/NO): NO